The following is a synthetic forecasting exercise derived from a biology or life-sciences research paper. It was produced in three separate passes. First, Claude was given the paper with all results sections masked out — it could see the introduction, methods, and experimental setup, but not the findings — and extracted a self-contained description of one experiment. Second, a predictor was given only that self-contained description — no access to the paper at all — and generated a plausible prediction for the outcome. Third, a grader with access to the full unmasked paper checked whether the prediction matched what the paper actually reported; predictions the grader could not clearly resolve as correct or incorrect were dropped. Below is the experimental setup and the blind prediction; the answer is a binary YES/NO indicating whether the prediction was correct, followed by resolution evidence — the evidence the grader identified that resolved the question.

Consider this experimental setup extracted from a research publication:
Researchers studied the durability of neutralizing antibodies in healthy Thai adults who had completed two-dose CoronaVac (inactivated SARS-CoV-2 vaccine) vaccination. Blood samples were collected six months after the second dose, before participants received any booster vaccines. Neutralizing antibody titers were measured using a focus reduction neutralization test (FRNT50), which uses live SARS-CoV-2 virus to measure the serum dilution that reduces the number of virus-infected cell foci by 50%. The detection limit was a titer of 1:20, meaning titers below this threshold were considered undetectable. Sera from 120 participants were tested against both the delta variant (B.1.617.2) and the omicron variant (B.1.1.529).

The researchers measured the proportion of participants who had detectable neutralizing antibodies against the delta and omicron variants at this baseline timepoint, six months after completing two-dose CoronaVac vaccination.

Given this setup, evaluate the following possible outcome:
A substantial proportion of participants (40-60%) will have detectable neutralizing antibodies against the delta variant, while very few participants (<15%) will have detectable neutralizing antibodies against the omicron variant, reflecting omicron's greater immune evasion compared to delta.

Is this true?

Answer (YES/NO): NO